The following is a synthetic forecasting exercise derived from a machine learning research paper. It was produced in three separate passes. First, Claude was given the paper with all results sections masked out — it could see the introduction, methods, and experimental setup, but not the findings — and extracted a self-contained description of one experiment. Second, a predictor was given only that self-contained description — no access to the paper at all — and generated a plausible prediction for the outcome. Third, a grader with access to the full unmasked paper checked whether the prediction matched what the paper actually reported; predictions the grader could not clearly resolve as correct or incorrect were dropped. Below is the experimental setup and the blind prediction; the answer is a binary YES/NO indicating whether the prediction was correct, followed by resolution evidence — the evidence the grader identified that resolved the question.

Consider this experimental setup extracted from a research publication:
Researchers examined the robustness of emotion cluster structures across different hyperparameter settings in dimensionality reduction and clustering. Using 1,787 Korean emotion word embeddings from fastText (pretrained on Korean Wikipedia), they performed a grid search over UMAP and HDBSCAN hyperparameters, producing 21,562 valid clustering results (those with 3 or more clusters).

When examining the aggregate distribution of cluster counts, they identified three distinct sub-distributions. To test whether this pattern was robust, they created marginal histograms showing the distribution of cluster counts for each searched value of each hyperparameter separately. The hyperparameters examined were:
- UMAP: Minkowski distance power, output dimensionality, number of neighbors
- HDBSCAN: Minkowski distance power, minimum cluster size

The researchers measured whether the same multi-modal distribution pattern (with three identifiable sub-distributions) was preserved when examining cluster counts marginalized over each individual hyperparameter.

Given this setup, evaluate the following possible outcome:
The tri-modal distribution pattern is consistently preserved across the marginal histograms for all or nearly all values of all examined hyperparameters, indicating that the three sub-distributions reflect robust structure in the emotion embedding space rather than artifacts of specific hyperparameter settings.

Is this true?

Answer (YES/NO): YES